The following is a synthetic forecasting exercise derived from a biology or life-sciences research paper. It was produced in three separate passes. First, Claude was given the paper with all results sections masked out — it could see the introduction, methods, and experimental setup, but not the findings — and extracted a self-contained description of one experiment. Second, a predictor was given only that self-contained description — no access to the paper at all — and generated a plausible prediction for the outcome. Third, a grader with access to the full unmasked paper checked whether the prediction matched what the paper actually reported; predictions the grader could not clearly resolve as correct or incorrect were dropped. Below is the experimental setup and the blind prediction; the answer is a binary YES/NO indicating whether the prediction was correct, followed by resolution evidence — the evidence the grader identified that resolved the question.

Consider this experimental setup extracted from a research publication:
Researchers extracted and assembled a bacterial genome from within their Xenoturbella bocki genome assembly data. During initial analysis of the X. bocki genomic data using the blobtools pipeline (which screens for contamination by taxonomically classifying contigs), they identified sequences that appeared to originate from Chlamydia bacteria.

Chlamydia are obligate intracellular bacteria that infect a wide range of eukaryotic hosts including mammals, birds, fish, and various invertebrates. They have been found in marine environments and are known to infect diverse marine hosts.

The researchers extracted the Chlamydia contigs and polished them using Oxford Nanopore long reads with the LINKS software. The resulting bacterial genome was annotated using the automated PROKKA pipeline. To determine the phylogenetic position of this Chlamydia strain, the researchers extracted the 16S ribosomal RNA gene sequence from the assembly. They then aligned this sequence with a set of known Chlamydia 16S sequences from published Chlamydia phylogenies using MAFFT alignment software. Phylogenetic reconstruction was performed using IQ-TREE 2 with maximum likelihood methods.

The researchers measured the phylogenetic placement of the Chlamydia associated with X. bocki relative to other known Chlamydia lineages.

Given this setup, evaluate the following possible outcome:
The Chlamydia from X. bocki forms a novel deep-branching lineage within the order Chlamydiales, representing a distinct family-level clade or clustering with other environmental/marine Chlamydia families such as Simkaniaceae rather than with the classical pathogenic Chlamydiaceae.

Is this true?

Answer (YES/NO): YES